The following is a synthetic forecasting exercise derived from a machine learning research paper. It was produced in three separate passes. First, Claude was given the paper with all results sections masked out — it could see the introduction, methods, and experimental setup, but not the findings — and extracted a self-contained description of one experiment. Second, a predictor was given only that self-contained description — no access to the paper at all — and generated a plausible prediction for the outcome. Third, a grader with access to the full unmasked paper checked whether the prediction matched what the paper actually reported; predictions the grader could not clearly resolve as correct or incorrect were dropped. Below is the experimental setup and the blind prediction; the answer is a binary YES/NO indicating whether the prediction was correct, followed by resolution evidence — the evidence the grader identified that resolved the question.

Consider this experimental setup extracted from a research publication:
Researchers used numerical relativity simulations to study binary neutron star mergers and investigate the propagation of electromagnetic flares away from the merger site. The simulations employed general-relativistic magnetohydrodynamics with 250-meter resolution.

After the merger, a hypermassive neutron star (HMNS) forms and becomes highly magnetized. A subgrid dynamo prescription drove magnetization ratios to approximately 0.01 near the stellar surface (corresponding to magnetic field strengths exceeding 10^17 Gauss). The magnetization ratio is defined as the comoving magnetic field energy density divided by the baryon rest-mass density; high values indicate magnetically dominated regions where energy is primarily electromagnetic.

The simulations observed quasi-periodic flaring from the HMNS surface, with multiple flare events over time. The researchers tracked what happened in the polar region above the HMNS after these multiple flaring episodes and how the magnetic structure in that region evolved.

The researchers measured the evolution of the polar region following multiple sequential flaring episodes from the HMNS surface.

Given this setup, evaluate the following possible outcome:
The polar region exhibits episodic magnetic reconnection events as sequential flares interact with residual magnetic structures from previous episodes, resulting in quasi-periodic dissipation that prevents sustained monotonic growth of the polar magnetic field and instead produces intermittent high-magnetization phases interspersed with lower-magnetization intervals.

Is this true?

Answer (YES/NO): NO